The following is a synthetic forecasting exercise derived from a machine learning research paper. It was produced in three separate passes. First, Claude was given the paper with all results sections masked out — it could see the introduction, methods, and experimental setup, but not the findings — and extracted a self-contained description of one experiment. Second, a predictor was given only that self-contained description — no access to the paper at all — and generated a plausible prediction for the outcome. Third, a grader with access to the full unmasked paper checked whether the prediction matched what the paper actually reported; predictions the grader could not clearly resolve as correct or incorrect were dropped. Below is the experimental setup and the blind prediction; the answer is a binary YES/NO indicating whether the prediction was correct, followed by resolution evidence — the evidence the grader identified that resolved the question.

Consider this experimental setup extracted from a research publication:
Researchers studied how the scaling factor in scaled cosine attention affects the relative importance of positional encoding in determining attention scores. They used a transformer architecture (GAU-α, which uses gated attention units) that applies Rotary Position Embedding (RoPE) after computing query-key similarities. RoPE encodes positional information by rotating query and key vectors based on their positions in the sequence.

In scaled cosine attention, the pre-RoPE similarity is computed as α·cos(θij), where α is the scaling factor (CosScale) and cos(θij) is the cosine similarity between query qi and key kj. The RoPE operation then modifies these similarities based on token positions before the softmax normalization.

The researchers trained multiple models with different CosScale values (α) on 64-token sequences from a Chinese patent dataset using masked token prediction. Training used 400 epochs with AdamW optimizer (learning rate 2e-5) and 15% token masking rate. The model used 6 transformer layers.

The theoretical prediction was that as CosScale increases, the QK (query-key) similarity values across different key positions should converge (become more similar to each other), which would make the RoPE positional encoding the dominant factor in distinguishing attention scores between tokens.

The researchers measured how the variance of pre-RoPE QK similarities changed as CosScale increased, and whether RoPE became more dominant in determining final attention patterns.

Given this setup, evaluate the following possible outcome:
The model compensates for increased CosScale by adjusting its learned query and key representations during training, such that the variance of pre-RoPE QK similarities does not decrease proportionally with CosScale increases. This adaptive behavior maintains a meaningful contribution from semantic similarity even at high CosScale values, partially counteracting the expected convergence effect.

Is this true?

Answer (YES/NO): NO